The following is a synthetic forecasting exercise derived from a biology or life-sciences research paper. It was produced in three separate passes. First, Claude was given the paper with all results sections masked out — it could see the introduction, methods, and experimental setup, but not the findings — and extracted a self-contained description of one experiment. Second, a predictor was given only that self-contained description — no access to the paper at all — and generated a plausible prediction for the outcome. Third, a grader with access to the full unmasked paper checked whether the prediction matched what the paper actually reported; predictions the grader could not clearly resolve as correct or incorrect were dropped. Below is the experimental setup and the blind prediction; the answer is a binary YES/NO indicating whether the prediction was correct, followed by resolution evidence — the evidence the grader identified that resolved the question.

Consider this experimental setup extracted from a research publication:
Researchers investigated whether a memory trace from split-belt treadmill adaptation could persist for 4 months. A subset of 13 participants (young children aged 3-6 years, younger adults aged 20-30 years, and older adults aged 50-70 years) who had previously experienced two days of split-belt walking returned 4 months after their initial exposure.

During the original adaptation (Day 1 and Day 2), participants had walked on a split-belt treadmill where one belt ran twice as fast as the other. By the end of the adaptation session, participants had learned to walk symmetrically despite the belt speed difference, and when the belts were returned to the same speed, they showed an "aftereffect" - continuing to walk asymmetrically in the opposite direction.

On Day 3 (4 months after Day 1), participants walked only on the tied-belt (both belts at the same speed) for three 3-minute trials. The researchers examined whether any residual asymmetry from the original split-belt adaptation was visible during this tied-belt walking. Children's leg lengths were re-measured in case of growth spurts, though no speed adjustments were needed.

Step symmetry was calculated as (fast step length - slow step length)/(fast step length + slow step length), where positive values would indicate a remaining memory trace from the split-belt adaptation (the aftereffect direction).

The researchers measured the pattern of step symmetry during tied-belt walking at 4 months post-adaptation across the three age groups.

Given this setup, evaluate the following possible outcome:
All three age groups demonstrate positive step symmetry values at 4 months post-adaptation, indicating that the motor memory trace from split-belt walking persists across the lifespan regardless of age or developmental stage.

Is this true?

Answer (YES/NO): NO